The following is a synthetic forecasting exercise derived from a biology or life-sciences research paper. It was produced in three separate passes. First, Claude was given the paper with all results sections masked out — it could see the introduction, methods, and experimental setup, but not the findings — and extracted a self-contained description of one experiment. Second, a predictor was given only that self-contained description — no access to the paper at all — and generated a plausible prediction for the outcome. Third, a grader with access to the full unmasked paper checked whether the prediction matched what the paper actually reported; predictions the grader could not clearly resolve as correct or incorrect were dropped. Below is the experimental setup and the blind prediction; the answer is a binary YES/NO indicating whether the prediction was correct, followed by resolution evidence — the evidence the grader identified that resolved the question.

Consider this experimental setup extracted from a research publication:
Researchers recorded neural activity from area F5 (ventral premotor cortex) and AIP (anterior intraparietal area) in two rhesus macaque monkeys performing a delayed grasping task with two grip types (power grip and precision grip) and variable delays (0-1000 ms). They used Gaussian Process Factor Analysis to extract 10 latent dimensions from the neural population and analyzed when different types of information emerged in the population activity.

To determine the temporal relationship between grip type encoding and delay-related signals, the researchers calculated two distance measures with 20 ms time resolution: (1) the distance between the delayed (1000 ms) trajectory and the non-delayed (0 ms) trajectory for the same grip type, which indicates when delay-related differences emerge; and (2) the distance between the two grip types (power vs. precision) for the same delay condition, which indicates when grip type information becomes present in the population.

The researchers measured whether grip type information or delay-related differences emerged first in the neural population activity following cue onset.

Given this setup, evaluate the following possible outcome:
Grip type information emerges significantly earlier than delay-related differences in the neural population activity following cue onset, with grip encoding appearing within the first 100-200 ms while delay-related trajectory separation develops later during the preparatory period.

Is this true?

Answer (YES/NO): YES